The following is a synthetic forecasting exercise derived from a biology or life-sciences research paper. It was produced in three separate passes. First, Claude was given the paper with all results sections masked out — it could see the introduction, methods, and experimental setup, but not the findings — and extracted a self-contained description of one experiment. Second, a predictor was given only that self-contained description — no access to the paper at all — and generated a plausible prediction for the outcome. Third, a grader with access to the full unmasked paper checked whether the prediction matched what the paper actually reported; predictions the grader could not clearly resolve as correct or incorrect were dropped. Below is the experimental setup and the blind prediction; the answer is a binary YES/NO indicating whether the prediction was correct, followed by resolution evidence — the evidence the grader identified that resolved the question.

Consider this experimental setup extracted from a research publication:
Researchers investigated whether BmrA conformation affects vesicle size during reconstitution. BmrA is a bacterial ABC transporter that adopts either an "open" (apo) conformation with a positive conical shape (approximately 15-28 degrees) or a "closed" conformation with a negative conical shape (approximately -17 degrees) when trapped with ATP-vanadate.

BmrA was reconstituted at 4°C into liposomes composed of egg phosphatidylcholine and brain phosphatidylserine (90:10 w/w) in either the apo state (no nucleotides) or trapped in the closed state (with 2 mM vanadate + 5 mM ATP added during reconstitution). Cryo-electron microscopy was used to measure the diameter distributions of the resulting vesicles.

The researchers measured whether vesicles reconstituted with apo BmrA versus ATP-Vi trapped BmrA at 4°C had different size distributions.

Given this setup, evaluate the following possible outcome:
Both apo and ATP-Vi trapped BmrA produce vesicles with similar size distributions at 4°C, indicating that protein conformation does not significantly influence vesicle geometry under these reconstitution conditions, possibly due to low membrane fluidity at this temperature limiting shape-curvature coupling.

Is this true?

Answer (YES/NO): YES